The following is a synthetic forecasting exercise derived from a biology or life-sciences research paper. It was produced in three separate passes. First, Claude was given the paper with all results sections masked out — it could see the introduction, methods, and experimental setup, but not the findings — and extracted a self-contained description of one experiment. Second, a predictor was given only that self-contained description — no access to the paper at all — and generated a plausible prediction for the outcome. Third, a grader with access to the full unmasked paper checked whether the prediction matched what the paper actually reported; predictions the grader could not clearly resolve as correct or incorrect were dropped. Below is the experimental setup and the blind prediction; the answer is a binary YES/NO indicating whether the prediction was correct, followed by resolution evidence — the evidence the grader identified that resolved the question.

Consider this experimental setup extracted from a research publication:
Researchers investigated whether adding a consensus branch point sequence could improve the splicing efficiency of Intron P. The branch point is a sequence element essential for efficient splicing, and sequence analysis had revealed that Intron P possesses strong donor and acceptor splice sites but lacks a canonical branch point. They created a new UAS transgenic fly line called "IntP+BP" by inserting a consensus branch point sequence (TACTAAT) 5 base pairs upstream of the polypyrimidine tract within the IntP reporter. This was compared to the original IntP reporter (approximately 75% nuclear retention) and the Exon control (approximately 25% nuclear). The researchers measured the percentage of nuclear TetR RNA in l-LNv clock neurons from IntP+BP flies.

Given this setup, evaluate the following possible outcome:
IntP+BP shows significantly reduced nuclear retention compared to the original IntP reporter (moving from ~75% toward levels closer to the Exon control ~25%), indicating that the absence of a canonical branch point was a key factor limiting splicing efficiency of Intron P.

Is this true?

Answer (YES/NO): YES